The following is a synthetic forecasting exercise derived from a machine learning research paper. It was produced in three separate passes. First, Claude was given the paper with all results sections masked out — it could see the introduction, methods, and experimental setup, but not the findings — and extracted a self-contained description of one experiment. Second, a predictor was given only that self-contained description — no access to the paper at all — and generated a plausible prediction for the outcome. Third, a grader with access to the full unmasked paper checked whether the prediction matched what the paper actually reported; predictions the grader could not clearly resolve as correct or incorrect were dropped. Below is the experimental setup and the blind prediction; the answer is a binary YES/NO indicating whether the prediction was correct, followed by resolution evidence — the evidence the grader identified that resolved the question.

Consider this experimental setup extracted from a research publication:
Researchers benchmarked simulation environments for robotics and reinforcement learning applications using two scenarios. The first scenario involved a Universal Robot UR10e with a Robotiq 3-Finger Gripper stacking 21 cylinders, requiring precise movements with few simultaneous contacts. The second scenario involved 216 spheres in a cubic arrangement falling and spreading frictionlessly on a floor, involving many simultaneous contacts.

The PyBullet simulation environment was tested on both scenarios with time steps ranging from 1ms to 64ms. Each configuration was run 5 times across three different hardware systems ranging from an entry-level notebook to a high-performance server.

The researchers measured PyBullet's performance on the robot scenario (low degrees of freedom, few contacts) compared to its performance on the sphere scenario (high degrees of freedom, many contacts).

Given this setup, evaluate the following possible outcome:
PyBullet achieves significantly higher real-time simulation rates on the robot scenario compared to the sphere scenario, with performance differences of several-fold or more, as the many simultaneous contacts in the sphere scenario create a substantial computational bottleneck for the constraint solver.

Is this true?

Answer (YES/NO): NO